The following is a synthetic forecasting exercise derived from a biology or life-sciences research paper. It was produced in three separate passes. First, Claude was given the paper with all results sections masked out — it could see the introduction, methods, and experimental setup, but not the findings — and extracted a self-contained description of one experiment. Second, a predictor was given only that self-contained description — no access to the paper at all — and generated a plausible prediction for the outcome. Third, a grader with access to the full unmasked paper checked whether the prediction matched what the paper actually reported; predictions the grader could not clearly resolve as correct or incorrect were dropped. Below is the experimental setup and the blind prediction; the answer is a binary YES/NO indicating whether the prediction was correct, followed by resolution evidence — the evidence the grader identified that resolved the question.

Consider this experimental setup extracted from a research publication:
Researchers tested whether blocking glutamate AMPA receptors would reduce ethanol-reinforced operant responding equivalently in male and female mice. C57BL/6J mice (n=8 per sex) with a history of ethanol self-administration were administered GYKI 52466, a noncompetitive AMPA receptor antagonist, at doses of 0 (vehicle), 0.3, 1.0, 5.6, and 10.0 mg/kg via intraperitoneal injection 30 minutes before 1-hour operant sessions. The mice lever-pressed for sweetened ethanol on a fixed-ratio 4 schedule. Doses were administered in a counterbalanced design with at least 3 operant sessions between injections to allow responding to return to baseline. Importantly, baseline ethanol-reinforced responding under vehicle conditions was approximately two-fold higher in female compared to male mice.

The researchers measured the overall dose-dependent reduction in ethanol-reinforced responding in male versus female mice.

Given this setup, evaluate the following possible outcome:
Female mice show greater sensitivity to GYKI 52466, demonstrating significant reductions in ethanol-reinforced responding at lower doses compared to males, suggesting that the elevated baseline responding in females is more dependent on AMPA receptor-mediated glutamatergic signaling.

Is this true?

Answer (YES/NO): NO